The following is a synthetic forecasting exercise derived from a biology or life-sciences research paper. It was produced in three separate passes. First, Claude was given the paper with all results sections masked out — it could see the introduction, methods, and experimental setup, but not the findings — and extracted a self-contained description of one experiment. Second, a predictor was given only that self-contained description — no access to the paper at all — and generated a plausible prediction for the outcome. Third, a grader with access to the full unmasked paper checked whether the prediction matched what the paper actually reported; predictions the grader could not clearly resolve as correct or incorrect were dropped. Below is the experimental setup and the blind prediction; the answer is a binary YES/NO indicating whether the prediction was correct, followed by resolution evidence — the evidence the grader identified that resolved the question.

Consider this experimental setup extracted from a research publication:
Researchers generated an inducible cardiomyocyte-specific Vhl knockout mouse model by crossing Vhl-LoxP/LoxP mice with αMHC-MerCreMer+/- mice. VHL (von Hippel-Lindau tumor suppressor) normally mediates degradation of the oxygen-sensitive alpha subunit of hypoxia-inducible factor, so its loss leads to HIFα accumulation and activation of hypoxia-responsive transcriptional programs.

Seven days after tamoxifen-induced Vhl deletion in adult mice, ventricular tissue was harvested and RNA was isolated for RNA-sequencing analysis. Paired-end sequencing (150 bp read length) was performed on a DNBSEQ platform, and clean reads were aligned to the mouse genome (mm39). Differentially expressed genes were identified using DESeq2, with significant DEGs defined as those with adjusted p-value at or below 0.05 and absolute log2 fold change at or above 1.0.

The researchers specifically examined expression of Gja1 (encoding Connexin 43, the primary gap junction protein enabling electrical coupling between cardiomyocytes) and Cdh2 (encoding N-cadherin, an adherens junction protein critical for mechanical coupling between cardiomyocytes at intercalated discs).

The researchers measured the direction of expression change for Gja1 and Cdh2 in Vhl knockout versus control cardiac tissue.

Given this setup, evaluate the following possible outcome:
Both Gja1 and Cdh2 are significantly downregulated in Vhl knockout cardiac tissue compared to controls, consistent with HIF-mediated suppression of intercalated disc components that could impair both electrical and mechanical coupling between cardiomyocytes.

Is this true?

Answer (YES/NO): YES